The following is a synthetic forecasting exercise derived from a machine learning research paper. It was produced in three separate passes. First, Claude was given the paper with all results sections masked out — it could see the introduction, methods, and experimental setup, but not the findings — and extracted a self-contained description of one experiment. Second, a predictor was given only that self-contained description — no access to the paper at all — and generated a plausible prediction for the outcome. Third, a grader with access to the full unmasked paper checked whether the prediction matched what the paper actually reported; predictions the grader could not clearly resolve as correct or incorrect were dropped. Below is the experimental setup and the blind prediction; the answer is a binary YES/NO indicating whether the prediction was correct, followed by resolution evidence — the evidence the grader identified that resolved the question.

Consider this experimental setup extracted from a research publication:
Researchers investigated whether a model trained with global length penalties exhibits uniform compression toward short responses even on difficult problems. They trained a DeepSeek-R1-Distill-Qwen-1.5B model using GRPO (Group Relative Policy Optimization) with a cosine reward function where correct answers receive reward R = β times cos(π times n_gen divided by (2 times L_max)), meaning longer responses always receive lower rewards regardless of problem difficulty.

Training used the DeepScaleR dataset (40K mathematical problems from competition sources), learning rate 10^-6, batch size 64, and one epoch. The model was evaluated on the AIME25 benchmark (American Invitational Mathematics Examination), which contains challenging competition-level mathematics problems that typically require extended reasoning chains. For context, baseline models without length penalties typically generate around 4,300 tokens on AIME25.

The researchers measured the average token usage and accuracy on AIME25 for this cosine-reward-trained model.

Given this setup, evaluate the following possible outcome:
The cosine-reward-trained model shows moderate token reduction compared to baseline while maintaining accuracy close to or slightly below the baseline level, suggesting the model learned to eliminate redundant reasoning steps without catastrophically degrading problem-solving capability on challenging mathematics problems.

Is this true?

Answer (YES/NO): YES